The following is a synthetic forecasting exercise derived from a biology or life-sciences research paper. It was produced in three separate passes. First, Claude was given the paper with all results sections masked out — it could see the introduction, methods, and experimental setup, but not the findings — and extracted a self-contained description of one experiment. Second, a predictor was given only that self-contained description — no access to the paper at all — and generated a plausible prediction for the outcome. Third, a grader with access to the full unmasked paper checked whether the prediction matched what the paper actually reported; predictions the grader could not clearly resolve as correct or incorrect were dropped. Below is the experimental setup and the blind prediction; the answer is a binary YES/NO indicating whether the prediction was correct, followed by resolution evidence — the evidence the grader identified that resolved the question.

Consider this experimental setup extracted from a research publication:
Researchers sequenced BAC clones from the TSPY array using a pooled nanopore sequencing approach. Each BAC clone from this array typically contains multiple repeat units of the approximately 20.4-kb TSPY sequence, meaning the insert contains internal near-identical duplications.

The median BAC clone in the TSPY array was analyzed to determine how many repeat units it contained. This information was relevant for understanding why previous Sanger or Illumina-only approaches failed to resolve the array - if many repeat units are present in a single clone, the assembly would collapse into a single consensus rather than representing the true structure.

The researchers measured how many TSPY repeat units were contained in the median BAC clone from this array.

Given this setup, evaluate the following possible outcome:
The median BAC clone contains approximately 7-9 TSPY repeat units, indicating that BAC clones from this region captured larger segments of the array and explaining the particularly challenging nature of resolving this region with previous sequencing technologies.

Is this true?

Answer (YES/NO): YES